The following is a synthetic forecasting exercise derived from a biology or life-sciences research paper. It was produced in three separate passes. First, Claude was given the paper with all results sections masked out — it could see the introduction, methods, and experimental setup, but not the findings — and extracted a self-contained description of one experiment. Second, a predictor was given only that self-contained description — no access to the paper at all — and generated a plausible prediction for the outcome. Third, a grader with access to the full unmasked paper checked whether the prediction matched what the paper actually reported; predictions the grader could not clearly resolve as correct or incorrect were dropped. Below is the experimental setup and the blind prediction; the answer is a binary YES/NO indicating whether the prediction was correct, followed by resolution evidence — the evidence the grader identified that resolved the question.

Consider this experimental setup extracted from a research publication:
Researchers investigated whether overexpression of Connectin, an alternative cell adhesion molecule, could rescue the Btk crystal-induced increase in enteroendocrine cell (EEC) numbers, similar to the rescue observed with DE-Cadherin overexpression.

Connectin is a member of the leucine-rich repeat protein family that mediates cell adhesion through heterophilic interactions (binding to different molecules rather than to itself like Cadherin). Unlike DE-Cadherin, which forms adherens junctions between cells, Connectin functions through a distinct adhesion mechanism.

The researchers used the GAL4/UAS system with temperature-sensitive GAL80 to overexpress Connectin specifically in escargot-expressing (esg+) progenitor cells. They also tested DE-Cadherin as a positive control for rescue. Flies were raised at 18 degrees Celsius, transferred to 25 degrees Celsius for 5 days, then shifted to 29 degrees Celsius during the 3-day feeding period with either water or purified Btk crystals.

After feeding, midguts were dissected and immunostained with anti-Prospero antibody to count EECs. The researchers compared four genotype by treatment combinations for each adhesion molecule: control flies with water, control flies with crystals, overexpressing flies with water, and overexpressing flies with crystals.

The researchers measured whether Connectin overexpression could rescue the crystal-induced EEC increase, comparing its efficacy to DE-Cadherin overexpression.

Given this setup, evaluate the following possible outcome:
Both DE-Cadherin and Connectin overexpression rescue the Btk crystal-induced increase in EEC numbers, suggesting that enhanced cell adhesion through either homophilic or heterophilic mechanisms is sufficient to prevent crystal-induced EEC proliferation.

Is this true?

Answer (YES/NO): NO